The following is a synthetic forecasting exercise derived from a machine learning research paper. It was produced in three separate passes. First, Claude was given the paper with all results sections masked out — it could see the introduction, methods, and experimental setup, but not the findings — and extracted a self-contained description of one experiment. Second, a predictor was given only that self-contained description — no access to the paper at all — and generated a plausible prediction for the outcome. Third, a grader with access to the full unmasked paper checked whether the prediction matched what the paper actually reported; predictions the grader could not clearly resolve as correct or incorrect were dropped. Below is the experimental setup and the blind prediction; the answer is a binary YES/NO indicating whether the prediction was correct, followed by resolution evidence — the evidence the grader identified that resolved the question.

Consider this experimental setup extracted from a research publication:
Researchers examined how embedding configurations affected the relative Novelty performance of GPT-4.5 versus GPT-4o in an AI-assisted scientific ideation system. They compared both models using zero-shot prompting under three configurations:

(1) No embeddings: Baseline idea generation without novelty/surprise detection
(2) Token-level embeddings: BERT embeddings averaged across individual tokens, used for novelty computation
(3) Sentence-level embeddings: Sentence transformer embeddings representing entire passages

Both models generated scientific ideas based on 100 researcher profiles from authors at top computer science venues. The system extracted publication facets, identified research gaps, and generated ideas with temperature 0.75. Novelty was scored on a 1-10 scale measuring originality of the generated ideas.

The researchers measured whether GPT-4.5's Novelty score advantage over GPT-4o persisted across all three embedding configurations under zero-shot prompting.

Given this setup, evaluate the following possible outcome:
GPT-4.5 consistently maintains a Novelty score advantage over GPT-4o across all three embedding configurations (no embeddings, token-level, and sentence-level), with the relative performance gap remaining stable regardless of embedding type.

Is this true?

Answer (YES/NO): NO